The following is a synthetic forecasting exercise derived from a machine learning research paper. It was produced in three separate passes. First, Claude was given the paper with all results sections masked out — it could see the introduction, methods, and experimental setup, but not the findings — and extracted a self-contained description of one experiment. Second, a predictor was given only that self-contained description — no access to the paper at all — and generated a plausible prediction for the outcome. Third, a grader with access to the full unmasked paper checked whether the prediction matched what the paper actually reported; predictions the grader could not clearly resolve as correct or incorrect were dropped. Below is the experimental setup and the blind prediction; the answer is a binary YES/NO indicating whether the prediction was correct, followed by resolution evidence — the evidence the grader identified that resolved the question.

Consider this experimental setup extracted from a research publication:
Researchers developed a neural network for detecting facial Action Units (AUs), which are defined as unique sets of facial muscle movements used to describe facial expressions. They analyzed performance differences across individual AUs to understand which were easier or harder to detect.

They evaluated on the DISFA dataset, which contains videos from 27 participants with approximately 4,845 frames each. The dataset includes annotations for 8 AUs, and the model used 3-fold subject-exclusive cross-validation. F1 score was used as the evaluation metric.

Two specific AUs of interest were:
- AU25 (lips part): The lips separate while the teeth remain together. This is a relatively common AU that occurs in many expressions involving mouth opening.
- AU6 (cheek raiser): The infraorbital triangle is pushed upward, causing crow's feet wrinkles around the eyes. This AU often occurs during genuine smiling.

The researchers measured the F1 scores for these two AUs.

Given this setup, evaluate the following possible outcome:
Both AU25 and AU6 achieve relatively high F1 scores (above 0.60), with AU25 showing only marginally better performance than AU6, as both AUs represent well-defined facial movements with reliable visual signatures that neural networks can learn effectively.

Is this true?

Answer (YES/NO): NO